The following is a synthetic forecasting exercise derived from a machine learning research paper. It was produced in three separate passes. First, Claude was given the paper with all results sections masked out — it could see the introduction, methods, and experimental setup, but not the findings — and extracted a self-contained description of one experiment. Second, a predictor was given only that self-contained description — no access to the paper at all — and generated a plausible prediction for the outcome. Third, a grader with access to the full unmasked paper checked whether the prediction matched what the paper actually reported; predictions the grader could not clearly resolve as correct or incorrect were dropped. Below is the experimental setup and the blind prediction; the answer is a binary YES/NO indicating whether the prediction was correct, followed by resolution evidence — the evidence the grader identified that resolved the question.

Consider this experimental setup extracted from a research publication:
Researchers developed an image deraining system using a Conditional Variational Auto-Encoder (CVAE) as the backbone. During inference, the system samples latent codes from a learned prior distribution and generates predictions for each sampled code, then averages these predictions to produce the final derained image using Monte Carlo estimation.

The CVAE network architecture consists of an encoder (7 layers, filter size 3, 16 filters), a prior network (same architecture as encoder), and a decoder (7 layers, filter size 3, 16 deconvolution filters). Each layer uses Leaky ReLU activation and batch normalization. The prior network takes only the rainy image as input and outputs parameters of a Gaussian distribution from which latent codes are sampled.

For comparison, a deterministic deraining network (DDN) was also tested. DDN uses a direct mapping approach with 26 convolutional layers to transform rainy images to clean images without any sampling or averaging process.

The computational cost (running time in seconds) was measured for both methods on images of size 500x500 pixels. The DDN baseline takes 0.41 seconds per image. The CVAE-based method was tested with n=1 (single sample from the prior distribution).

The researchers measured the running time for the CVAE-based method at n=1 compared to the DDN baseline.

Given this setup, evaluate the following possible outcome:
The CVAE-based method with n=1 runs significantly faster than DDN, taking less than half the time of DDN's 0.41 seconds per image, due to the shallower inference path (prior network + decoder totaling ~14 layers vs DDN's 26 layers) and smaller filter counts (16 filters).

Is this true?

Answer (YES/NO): YES